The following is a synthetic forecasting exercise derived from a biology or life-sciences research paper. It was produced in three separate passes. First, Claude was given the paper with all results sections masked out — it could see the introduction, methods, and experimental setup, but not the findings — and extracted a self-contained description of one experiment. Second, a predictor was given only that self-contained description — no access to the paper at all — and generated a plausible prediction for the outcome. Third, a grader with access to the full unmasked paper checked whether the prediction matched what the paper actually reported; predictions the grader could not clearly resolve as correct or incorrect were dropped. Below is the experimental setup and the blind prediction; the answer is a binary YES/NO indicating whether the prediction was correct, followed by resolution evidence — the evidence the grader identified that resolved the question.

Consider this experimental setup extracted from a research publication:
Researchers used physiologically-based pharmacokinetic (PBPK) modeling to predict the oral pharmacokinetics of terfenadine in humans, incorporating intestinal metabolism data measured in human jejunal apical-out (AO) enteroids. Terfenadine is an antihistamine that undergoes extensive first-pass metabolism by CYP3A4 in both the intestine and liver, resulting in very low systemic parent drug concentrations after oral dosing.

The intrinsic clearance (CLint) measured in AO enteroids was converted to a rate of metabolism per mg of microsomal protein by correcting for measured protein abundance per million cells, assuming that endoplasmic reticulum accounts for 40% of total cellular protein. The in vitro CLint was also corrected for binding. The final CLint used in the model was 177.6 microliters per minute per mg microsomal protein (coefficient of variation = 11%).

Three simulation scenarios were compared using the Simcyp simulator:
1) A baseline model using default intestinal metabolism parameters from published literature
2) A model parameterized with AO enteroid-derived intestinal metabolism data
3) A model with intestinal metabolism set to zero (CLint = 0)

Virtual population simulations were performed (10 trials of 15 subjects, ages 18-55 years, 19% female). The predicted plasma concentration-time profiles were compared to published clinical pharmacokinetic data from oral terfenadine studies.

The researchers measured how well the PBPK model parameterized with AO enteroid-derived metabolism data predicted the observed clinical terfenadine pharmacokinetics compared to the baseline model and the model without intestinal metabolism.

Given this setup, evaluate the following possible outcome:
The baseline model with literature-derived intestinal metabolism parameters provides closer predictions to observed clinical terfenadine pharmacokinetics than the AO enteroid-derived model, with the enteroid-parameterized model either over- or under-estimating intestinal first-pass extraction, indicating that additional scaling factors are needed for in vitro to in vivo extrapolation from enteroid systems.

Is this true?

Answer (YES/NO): NO